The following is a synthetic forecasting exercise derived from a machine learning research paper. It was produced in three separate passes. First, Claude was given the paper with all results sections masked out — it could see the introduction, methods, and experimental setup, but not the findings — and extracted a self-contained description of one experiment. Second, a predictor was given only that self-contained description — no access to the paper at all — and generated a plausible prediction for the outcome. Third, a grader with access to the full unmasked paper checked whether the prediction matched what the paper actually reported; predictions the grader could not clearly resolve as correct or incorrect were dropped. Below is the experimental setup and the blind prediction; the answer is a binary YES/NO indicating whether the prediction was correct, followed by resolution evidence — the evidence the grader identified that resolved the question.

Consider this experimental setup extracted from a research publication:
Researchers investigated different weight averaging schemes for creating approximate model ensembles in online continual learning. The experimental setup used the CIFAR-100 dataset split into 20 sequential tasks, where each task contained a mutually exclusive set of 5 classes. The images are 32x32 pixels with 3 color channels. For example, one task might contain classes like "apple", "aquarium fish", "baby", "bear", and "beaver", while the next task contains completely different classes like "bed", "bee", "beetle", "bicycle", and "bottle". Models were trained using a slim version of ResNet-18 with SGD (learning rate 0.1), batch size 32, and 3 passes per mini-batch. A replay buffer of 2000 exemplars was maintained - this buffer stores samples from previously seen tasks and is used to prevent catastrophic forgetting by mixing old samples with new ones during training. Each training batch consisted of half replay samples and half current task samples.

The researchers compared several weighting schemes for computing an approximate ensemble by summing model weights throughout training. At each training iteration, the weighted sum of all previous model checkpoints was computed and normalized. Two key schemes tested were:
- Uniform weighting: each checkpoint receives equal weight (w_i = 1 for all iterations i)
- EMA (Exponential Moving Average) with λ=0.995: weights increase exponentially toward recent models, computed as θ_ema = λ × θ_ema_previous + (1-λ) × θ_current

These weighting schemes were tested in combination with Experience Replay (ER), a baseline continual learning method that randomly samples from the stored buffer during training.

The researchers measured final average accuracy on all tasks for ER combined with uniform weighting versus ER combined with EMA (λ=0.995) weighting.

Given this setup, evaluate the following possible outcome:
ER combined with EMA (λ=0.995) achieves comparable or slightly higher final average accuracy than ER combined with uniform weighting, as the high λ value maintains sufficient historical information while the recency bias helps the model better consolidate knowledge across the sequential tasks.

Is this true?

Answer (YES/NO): NO